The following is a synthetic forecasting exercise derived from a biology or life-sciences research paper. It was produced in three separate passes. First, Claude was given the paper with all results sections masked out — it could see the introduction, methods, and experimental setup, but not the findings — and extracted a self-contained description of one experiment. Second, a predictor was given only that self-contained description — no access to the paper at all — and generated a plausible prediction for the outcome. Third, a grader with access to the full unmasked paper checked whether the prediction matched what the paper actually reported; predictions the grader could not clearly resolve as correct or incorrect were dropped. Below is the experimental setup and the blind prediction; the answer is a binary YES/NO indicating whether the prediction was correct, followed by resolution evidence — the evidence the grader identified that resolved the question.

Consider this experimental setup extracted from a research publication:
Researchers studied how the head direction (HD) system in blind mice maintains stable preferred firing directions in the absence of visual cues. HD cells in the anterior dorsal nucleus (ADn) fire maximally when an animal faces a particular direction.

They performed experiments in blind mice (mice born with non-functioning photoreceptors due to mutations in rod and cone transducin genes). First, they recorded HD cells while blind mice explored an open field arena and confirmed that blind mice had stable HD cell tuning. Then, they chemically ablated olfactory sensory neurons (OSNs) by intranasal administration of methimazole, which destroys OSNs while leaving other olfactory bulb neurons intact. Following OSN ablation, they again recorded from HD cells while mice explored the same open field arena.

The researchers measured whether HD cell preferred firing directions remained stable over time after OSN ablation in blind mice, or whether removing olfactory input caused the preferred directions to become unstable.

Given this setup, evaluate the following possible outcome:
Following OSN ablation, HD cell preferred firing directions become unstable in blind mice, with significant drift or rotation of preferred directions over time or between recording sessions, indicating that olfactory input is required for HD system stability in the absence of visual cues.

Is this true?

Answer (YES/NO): YES